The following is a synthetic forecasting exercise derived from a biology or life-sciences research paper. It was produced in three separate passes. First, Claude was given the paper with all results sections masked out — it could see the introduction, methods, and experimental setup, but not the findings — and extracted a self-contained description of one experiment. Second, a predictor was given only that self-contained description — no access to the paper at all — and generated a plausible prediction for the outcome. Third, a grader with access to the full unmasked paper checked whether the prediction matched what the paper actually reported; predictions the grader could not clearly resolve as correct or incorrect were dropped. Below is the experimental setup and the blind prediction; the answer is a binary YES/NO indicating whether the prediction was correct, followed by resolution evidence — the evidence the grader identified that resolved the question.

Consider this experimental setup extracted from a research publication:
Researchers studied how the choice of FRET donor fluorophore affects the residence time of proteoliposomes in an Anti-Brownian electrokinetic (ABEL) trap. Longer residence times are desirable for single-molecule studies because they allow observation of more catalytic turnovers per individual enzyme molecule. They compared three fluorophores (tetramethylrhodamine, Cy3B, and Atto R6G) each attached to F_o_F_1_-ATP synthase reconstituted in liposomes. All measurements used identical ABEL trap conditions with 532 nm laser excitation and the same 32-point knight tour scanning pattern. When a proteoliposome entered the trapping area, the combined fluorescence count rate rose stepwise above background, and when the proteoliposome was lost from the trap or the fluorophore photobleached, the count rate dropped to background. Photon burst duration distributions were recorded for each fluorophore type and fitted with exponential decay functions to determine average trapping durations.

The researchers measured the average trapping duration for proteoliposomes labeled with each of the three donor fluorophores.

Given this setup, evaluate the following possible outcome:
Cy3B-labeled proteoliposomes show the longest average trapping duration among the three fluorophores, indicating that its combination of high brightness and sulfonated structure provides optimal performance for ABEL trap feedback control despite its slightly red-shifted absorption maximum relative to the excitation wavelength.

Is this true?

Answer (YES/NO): YES